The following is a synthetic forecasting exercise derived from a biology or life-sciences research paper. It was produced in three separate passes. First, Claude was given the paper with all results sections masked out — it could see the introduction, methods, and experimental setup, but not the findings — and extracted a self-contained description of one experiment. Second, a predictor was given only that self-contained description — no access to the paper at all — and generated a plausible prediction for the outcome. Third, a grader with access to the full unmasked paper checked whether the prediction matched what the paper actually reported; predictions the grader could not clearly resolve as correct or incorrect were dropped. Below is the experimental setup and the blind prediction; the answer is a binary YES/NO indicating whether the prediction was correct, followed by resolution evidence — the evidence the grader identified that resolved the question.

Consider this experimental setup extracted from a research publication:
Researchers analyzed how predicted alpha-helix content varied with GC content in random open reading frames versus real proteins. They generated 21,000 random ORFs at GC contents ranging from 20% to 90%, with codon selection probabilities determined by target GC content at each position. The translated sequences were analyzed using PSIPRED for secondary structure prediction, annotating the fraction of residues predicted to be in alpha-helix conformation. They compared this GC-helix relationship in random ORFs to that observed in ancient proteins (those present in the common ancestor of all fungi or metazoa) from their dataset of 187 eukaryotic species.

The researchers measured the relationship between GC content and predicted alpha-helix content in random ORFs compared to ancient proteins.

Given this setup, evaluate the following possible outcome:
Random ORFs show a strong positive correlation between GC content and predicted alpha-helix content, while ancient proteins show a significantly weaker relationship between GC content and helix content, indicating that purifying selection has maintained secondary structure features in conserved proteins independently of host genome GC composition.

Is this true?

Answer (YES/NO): NO